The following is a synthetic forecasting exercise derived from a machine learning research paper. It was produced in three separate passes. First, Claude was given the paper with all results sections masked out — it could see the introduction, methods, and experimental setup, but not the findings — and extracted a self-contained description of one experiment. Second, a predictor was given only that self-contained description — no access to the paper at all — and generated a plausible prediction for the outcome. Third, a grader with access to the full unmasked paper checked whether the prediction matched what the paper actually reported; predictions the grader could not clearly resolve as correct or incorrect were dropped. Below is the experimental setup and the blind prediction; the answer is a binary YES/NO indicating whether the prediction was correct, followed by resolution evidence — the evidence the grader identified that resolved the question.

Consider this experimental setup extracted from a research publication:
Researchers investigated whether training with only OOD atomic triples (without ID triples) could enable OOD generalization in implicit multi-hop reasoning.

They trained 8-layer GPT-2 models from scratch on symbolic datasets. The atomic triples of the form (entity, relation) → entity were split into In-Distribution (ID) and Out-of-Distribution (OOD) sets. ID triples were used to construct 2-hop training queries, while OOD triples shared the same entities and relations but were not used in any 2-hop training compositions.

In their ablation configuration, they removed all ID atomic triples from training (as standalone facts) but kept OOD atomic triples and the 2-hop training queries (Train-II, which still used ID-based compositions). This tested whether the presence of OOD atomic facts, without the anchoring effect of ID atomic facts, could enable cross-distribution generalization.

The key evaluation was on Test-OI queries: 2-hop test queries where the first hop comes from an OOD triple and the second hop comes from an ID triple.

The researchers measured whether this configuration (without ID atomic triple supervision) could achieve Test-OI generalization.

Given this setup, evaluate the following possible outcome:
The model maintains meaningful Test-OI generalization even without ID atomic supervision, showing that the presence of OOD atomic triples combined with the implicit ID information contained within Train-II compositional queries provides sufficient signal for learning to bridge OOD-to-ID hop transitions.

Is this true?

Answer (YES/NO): NO